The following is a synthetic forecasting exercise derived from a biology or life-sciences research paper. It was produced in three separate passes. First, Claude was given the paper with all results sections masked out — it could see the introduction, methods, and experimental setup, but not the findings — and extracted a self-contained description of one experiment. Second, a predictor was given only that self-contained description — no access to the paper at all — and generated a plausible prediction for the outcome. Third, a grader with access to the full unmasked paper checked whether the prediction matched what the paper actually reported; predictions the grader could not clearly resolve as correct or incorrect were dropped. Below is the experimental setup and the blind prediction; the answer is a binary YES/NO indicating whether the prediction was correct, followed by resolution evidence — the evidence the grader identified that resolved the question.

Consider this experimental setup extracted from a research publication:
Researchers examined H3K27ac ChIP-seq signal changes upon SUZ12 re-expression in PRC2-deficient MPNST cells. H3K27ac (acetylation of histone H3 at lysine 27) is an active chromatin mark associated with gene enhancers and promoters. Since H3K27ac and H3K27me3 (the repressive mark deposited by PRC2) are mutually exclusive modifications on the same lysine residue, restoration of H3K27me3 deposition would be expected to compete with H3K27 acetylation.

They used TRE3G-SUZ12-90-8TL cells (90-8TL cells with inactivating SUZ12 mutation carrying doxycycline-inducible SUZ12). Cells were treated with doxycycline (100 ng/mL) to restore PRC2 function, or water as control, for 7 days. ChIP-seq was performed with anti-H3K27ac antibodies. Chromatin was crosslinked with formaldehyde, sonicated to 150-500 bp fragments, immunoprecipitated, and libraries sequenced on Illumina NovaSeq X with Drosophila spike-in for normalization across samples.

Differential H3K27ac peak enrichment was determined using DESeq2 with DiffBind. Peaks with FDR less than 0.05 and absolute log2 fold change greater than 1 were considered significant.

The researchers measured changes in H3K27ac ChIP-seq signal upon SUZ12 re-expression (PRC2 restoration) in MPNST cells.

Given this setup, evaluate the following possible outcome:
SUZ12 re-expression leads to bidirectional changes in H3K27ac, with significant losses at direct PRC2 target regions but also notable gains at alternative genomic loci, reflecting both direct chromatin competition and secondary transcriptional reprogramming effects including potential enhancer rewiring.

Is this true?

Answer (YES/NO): YES